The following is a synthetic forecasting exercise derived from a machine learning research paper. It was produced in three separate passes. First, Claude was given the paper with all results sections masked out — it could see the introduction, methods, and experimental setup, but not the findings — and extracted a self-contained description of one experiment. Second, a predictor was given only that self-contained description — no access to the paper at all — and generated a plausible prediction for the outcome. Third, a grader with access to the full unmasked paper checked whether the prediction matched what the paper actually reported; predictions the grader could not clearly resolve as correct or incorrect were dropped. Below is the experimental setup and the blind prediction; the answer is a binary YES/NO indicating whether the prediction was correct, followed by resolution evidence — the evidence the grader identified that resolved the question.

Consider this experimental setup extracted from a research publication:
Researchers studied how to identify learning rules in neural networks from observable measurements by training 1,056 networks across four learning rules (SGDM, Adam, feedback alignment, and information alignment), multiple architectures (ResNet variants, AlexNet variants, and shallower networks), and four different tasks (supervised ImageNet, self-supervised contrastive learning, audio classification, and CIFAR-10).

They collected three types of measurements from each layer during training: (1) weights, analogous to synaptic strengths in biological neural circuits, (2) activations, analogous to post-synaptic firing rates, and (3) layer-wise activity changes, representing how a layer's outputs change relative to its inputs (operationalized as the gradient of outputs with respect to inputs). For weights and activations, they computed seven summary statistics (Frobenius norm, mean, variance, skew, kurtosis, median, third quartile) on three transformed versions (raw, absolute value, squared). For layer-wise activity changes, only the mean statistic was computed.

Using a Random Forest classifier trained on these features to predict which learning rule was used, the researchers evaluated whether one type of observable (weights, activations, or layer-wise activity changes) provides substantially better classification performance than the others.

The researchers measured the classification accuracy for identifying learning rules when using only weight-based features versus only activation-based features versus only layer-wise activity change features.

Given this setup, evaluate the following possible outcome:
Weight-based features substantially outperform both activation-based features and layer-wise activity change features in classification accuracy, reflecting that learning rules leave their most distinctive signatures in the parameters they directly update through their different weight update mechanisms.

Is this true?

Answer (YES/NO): NO